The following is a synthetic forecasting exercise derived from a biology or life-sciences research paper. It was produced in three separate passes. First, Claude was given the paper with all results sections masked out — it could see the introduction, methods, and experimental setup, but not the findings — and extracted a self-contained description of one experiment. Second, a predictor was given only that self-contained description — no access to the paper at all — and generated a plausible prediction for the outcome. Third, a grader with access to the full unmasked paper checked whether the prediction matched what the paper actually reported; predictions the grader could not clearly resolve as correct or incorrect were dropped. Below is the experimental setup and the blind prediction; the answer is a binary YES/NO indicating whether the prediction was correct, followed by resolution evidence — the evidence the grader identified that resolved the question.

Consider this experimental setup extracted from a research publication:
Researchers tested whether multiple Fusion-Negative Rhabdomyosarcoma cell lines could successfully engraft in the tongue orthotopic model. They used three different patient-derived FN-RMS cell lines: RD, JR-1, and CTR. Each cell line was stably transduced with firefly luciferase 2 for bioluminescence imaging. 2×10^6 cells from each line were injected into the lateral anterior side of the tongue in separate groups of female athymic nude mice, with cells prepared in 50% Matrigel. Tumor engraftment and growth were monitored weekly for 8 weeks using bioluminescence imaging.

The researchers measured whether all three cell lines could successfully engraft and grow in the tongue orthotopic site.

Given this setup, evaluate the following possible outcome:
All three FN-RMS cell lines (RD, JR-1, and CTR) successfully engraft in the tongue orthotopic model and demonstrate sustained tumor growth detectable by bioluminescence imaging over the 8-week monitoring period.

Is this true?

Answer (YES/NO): NO